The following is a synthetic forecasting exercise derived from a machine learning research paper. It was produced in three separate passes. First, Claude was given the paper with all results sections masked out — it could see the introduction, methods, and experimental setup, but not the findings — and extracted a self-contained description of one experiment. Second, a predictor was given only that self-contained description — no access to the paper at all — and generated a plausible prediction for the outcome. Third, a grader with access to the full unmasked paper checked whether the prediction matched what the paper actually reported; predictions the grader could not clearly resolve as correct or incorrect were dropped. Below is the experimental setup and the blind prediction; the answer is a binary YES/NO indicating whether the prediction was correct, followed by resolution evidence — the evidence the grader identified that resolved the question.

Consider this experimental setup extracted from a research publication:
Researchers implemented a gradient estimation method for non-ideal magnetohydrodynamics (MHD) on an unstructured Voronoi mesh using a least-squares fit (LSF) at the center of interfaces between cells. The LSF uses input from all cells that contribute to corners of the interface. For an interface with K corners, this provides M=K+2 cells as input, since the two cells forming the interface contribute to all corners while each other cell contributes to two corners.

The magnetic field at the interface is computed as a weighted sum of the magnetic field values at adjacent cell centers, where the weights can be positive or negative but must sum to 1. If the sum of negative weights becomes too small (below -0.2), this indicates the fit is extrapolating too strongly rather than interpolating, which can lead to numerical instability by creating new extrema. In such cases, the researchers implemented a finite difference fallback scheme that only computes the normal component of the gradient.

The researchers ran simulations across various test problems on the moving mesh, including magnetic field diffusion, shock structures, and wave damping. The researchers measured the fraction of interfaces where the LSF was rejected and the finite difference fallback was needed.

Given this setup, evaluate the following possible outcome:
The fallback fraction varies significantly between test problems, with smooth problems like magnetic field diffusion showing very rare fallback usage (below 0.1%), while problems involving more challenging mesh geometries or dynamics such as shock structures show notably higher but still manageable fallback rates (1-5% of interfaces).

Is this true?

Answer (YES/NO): NO